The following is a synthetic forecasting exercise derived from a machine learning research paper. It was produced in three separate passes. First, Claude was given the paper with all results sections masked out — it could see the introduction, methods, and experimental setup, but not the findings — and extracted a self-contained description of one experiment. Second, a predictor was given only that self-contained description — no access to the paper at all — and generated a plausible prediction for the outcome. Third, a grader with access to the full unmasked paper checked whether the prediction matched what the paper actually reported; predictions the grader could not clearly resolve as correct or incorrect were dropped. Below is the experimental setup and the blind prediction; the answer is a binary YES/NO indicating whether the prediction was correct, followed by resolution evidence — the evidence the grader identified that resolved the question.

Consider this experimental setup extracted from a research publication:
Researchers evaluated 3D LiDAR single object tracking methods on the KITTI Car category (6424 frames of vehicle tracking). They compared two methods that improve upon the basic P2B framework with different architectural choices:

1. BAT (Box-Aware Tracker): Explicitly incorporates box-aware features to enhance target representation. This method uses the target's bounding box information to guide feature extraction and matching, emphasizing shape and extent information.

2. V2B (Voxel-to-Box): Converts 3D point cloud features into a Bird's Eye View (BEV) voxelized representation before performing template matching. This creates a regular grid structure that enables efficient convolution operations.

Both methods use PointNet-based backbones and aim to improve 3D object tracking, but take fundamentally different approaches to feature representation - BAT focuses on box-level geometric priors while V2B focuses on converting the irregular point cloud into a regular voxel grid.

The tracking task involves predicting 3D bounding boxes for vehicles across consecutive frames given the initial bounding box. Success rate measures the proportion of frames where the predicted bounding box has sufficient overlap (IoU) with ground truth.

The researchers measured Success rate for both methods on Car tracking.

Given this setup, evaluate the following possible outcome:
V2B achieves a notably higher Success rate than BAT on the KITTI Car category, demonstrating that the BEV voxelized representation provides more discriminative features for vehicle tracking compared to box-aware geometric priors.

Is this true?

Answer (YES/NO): YES